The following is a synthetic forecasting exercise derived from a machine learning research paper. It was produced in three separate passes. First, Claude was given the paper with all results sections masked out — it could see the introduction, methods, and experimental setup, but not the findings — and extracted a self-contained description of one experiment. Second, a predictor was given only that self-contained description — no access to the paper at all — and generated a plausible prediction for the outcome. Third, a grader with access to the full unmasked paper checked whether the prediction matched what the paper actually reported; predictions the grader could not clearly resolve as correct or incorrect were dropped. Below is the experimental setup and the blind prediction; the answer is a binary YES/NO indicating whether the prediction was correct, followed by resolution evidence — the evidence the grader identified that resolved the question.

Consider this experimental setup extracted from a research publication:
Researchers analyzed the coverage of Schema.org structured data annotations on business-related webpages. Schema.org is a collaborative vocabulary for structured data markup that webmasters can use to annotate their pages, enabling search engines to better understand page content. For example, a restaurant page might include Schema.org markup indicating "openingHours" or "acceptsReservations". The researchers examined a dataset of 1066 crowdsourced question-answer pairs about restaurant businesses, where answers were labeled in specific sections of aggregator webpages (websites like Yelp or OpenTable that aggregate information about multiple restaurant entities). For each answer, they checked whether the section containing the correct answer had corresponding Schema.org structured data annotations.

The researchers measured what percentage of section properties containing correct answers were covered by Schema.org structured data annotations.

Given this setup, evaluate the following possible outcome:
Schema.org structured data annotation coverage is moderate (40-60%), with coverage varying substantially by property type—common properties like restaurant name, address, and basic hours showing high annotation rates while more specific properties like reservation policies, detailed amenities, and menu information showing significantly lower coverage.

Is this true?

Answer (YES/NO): NO